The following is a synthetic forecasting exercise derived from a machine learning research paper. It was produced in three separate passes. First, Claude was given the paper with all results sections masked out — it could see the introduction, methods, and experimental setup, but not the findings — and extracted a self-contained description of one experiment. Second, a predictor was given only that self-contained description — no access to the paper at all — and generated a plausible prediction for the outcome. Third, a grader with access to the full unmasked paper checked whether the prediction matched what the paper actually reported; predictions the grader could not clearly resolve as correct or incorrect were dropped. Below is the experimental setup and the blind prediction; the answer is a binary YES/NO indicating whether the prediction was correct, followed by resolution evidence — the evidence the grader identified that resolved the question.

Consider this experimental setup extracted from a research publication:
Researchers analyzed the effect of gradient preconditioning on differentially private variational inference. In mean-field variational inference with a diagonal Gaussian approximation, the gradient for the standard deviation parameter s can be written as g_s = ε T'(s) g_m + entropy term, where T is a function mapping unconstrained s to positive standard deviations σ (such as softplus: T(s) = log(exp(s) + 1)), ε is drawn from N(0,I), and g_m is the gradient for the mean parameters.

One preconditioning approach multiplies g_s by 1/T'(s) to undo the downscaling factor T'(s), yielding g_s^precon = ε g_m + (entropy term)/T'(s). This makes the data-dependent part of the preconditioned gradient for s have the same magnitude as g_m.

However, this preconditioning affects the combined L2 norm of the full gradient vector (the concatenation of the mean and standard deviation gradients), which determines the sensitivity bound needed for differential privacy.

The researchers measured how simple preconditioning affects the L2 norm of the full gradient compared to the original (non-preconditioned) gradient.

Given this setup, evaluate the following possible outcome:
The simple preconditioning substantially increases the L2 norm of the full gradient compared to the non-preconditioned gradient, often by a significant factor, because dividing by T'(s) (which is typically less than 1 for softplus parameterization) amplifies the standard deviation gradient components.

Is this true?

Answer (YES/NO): YES